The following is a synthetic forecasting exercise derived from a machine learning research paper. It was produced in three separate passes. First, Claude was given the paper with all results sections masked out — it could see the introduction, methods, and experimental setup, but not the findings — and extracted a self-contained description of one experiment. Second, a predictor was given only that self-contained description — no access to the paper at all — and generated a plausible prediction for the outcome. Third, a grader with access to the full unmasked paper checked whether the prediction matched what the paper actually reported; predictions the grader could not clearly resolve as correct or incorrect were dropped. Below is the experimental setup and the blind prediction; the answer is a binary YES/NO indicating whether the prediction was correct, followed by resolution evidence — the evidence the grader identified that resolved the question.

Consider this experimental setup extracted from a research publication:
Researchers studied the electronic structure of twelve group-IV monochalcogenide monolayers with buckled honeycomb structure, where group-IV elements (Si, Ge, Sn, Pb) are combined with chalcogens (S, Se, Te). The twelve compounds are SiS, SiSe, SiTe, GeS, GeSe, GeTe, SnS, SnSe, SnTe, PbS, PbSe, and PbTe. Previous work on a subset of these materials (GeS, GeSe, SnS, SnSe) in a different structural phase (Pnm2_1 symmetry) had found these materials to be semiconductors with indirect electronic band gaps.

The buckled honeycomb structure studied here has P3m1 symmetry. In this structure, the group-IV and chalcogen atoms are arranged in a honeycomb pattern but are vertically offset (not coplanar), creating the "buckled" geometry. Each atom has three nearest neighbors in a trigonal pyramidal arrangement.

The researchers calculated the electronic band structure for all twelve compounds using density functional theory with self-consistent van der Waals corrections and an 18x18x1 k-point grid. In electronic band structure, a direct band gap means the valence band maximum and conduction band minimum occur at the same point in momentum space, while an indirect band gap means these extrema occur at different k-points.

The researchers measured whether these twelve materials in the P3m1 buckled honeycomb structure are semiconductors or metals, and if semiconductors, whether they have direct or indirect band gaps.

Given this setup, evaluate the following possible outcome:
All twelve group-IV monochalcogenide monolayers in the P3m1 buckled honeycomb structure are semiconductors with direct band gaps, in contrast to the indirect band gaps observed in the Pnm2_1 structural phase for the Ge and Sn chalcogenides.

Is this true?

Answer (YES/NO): NO